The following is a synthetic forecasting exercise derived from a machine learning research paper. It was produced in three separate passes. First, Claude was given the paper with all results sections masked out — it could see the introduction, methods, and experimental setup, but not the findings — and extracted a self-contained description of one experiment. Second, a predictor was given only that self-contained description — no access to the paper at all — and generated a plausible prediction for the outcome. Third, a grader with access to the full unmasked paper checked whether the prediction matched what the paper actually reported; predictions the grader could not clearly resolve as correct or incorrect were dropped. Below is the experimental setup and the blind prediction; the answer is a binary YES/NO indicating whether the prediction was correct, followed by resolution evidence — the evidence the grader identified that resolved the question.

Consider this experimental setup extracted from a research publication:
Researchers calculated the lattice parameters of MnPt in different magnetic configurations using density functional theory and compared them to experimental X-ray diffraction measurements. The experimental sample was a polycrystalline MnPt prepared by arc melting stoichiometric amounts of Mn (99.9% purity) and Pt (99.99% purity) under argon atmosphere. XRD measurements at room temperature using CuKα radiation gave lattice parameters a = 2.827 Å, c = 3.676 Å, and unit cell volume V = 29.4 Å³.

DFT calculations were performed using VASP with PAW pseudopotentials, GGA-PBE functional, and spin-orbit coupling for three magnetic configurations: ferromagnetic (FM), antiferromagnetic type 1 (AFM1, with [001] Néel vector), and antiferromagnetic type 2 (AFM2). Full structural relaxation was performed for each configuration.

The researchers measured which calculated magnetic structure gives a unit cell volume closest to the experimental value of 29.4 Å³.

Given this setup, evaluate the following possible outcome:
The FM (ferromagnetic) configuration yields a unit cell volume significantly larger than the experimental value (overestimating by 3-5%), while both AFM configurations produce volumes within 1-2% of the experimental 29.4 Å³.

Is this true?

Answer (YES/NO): NO